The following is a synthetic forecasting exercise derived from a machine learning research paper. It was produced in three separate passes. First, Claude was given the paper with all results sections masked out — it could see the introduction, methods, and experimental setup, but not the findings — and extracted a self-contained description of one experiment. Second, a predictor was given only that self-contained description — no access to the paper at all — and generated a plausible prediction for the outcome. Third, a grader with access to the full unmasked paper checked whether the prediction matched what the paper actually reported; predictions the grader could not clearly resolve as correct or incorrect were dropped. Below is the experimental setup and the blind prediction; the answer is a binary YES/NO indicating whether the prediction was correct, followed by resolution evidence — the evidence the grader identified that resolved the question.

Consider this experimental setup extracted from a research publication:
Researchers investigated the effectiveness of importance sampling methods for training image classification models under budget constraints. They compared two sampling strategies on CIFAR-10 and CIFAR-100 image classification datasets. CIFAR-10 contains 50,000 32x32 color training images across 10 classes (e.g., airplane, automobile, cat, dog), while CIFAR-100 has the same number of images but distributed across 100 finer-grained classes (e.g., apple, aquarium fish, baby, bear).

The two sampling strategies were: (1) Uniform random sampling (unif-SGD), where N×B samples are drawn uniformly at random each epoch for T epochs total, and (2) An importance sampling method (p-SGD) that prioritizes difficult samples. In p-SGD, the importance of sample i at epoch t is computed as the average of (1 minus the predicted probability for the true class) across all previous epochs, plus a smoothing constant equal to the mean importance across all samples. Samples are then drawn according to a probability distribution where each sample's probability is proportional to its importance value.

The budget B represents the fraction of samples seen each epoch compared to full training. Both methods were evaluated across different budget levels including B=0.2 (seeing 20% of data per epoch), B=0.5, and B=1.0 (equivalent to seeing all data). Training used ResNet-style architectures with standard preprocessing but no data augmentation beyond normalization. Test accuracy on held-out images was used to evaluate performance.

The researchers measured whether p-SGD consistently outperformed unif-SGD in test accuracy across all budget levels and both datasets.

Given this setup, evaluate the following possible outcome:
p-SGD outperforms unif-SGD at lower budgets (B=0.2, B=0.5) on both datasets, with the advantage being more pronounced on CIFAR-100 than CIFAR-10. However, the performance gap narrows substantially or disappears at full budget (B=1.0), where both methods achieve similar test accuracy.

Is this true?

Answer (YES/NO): NO